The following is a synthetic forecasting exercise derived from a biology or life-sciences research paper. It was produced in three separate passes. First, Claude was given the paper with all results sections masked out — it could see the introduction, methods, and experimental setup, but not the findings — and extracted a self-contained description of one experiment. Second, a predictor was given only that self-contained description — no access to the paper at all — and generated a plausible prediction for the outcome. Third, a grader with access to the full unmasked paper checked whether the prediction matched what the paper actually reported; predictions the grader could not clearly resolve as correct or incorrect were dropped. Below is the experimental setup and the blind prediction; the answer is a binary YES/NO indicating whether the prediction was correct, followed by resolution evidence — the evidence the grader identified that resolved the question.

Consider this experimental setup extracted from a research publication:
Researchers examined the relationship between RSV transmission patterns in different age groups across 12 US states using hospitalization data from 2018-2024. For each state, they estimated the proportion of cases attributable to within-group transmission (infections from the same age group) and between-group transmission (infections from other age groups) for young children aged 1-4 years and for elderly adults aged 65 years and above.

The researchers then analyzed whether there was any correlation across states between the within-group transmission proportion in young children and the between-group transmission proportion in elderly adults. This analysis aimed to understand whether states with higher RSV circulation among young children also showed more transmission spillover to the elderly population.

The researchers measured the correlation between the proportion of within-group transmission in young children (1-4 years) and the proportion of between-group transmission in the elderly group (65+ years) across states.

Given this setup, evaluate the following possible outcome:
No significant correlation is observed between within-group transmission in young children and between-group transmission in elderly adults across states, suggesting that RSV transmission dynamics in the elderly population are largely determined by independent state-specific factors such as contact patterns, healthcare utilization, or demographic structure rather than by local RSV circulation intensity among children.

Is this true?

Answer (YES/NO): NO